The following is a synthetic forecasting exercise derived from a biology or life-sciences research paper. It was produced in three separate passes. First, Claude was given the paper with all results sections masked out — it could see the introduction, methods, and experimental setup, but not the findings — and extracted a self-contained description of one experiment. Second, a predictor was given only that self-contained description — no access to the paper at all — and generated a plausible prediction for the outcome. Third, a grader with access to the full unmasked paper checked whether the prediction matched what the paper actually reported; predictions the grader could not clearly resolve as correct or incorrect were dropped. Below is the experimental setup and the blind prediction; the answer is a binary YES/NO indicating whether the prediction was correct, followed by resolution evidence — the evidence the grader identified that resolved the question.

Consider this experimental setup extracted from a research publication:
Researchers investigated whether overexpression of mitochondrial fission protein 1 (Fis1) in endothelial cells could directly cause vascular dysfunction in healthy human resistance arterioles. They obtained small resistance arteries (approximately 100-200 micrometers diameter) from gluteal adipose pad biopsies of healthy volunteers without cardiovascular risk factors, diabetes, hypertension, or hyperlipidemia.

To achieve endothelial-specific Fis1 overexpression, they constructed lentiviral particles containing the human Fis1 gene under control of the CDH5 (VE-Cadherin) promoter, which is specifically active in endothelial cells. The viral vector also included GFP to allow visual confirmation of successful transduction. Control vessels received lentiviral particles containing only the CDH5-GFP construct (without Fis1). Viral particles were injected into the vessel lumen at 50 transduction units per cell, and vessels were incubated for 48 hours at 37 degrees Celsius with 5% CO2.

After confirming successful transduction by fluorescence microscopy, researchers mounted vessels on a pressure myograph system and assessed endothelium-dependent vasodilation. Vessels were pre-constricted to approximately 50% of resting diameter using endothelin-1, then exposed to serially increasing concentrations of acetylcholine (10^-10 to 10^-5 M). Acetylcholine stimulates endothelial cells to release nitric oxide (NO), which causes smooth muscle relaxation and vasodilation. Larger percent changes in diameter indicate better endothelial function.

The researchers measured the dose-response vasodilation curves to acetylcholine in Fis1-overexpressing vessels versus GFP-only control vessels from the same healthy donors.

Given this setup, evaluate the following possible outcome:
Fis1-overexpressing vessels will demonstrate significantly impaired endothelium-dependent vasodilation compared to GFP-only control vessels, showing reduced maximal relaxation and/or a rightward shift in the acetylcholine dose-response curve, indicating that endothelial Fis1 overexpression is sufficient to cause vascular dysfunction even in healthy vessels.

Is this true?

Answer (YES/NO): YES